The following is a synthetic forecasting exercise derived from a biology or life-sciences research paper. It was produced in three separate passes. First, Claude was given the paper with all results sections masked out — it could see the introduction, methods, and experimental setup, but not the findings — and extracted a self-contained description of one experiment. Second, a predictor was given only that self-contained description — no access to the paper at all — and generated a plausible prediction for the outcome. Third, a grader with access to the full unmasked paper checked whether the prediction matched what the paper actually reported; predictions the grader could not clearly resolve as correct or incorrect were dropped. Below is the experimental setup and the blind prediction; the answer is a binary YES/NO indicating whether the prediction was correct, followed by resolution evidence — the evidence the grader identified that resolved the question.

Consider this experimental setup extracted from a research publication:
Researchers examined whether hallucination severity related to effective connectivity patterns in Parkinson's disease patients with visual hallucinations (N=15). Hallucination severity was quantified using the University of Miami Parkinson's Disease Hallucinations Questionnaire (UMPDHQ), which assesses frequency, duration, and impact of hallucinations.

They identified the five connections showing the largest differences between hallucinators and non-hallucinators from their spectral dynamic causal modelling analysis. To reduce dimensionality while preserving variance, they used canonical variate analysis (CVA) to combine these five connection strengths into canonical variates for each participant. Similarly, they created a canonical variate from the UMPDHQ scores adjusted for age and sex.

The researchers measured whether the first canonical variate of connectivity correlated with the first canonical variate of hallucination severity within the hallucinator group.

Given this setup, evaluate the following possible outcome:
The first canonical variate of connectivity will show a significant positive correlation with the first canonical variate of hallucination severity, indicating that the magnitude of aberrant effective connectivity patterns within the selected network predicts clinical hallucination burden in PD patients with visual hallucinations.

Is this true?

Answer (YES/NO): YES